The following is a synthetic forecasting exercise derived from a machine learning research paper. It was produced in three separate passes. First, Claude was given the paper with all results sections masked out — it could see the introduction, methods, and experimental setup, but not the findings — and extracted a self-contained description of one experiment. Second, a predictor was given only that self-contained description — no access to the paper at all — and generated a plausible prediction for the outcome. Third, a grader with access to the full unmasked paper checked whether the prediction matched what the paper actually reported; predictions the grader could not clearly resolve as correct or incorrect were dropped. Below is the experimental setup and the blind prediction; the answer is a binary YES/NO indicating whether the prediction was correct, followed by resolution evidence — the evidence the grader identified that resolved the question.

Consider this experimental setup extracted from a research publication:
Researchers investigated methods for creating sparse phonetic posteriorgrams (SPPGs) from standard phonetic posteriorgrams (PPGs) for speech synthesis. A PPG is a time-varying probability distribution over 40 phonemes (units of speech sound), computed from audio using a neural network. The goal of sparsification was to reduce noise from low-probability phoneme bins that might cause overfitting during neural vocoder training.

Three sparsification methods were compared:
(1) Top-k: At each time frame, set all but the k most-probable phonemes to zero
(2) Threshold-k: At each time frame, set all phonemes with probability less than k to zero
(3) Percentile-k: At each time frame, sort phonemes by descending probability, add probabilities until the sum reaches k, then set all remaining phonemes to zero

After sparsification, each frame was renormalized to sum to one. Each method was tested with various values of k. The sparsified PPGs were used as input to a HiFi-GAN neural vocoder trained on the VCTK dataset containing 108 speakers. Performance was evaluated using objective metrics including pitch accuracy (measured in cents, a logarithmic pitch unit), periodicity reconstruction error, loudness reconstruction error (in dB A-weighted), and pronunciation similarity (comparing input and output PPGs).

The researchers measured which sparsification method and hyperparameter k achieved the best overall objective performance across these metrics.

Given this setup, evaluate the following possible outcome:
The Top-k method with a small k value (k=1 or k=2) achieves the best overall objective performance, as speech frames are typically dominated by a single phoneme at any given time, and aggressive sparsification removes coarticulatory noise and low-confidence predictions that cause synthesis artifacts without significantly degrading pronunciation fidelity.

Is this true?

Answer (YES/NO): NO